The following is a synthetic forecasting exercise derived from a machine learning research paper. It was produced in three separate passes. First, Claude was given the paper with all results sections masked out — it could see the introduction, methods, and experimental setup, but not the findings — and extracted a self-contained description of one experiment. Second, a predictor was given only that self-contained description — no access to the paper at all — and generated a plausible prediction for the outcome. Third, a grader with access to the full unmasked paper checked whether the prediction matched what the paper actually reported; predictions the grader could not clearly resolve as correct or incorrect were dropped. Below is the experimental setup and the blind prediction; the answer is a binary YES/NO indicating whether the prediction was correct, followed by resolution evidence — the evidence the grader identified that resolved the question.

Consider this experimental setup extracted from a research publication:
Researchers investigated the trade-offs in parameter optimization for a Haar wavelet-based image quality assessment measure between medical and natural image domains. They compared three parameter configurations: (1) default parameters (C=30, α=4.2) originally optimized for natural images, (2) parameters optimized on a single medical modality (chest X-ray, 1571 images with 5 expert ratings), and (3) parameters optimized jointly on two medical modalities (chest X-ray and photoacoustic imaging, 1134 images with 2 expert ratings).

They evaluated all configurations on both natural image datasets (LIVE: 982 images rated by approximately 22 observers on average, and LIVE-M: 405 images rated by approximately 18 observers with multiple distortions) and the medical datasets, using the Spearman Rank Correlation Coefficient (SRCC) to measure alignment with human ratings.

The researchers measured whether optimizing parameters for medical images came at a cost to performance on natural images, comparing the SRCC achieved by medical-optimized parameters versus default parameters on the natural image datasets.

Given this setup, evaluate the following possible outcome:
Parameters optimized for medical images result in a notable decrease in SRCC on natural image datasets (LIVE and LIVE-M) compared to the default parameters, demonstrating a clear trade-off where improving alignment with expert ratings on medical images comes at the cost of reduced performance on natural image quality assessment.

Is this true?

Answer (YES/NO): NO